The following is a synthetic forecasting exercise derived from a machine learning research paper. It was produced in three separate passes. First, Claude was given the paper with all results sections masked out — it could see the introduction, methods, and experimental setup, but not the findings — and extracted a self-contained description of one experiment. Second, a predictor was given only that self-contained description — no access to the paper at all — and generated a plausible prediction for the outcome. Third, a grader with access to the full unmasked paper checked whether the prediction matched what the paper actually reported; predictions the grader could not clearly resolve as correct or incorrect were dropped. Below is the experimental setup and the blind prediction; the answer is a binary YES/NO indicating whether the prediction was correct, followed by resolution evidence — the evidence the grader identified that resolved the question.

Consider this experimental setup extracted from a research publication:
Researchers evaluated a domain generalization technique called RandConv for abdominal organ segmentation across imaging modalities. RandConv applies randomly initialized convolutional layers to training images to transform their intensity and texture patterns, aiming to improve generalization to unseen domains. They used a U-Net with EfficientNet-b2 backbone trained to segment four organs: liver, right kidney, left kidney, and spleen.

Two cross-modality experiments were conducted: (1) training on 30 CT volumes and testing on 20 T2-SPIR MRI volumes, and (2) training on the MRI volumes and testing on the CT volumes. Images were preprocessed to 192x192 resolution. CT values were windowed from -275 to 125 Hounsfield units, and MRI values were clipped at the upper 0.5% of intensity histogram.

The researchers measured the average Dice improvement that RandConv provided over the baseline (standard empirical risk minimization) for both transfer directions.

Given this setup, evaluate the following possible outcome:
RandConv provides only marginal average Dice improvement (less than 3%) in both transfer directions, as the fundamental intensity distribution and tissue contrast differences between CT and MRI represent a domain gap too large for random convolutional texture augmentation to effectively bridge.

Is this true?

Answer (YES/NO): NO